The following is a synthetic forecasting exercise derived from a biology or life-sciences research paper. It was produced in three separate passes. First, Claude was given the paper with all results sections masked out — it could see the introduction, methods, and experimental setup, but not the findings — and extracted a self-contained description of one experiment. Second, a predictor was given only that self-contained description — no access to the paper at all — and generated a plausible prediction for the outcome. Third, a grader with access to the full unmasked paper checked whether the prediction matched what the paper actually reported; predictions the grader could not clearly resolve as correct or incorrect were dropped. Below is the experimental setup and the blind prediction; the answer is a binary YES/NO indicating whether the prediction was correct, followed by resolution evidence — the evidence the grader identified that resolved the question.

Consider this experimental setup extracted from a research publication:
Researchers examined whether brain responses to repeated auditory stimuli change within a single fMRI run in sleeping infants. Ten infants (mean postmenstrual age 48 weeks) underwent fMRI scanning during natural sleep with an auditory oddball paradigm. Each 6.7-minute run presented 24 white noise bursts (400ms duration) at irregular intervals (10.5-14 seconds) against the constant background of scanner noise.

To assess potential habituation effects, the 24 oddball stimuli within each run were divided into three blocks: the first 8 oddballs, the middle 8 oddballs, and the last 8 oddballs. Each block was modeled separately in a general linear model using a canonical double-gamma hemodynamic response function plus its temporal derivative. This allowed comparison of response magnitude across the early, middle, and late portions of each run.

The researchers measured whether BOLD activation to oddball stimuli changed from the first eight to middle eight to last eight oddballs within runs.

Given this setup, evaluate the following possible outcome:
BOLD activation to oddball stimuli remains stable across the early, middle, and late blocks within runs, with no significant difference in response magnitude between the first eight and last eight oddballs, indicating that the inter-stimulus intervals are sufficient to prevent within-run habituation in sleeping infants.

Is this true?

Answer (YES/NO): NO